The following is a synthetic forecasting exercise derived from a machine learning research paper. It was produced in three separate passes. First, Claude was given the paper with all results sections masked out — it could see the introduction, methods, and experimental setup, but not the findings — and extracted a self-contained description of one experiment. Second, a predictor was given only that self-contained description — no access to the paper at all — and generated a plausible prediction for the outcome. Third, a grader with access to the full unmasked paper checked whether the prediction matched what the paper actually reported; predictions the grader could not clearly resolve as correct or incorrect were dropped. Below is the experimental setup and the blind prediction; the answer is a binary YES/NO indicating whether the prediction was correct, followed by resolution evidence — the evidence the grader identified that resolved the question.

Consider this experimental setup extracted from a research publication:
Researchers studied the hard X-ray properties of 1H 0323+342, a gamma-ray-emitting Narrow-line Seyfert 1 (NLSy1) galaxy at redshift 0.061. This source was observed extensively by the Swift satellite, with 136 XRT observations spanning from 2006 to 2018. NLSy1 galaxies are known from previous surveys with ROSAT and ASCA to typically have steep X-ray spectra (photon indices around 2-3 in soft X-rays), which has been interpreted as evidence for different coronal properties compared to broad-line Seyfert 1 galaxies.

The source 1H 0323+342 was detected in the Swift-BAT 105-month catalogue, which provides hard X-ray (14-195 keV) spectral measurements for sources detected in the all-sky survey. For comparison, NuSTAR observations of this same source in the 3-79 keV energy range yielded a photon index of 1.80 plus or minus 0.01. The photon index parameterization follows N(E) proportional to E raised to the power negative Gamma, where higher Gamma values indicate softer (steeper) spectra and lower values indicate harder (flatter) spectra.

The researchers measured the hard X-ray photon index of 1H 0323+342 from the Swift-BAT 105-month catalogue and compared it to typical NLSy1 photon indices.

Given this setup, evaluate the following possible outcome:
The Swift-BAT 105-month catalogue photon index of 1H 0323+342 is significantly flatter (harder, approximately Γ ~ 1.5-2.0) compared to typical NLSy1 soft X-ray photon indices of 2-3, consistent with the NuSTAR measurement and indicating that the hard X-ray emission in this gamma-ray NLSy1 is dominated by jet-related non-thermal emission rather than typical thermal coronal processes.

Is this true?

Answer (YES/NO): YES